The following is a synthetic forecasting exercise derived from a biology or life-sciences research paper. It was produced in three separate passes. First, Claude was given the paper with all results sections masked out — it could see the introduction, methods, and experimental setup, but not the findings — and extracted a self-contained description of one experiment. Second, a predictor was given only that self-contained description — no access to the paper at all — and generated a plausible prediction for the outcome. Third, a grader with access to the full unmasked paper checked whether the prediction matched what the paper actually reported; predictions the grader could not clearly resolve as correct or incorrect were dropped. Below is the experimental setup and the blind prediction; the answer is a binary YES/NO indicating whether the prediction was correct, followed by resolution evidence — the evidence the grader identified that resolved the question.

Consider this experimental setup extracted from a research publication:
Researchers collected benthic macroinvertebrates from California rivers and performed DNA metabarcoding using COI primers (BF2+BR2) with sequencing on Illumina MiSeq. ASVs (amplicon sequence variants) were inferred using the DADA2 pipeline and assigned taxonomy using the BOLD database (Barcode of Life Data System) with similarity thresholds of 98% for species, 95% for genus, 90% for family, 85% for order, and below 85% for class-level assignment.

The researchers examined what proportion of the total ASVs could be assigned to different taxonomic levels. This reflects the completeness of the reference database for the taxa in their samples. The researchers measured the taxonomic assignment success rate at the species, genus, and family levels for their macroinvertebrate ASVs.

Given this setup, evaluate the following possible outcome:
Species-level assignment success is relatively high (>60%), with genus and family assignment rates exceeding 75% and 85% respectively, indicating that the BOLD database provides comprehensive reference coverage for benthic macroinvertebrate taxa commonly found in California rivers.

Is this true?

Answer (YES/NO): YES